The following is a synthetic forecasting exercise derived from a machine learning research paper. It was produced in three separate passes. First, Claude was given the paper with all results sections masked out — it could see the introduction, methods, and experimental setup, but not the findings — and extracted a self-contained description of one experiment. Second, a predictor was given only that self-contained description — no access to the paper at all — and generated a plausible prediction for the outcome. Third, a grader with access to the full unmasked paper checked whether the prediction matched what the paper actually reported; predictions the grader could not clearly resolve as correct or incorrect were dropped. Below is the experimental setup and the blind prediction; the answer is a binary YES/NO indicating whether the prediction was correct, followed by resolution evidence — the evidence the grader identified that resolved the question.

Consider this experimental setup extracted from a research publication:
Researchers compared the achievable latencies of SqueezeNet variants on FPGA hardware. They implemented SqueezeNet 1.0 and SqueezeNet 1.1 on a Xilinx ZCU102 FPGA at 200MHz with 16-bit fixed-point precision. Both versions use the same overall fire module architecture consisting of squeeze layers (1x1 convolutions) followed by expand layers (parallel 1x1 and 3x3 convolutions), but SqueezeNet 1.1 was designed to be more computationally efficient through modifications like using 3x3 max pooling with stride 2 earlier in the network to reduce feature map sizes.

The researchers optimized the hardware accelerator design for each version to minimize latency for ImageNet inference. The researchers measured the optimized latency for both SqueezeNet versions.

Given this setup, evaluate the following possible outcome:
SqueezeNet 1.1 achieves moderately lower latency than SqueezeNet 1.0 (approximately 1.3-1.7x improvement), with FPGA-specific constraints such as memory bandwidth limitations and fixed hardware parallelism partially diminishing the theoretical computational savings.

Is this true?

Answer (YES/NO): NO